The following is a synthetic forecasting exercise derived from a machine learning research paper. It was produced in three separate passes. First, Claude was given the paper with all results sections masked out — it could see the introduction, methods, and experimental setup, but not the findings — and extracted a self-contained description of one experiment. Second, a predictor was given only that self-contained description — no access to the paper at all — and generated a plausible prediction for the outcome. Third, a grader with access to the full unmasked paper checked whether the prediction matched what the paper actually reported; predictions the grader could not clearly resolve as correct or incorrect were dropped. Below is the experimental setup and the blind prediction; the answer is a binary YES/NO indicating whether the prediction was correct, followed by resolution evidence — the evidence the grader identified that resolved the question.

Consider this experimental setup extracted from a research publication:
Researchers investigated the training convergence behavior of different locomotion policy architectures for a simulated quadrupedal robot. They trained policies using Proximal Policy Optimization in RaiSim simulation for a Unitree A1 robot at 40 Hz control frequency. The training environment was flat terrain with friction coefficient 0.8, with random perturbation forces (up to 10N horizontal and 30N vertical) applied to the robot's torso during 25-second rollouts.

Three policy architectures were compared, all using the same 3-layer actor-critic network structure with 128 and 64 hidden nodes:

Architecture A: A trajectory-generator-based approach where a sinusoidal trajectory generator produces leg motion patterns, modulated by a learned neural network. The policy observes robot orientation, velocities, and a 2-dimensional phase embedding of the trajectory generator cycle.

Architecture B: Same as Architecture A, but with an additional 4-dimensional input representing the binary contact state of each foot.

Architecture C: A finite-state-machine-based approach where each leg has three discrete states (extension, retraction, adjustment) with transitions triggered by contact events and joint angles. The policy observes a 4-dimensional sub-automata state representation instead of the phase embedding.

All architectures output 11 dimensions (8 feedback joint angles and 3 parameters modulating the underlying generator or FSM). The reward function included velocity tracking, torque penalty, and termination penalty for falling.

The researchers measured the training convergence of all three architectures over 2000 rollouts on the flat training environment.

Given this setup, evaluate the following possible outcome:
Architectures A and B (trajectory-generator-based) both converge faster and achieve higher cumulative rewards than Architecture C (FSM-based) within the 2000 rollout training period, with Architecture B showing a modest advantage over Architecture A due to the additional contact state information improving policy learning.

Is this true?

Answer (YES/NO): NO